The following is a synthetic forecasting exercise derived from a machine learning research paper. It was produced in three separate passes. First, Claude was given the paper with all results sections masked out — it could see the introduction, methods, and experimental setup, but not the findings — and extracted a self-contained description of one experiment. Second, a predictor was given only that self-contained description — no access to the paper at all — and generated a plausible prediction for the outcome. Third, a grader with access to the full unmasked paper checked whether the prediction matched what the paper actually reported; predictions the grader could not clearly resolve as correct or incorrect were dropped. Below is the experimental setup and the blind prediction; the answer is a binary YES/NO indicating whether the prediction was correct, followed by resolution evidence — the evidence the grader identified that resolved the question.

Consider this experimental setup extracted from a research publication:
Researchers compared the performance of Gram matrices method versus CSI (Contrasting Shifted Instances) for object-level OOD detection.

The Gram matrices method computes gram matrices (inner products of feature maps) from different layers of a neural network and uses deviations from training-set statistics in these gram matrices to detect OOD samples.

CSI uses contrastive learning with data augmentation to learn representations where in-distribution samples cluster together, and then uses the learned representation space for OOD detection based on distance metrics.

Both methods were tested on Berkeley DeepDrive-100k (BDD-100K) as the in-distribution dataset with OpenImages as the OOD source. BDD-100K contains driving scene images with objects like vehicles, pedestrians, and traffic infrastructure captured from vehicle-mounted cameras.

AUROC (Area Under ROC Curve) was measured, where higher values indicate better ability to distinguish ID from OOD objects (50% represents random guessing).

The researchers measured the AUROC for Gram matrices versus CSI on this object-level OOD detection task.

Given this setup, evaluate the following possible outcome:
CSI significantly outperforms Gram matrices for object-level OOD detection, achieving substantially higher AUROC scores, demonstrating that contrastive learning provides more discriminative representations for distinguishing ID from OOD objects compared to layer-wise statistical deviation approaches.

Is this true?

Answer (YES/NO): YES